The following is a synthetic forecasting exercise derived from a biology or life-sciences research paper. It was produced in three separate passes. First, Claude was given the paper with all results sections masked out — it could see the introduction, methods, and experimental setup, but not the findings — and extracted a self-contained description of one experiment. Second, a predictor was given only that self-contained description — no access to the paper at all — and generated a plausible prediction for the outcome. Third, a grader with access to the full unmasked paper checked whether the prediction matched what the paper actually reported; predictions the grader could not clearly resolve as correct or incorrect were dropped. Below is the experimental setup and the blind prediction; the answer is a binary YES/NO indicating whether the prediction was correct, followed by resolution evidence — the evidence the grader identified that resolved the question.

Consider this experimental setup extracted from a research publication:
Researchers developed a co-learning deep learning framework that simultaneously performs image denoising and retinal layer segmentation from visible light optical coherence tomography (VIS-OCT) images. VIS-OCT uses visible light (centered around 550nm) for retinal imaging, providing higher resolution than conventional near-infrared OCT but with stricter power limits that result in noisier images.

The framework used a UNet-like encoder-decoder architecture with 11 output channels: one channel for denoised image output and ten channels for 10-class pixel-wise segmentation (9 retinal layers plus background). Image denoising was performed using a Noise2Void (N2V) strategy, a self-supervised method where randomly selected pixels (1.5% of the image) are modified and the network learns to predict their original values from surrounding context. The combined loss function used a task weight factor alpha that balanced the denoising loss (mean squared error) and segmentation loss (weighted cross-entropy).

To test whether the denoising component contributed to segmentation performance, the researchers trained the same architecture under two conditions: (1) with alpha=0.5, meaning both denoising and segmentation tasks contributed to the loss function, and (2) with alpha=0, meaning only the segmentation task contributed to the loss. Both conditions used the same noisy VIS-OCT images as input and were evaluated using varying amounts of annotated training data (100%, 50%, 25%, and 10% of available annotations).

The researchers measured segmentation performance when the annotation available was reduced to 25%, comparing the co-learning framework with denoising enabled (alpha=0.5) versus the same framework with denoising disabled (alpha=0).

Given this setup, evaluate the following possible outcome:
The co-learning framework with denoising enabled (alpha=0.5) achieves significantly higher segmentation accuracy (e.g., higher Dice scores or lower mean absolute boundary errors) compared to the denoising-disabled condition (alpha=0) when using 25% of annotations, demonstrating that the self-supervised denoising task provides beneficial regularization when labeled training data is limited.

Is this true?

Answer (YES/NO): NO